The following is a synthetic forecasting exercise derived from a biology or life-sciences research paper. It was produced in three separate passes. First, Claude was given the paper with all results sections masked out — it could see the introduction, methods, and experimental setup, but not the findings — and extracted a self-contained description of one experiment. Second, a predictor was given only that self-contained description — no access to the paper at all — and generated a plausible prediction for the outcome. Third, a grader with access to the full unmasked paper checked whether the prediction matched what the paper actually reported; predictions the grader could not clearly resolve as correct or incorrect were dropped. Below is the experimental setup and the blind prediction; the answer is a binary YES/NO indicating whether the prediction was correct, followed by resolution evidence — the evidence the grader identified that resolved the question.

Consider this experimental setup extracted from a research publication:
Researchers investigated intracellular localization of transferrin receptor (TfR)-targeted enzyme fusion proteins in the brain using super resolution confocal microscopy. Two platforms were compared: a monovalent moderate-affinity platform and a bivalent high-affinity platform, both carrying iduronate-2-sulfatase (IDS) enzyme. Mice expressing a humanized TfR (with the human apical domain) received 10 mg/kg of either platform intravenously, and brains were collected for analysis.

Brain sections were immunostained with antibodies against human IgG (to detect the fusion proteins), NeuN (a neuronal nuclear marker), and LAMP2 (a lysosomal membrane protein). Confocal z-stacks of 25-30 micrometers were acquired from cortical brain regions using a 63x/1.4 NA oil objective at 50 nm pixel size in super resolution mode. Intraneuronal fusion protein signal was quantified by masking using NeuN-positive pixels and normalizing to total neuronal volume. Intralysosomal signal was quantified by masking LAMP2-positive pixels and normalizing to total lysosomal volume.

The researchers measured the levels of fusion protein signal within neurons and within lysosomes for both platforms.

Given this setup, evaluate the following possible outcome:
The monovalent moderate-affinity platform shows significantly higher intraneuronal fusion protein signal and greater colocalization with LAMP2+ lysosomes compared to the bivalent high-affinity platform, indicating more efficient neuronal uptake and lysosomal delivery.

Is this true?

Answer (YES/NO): YES